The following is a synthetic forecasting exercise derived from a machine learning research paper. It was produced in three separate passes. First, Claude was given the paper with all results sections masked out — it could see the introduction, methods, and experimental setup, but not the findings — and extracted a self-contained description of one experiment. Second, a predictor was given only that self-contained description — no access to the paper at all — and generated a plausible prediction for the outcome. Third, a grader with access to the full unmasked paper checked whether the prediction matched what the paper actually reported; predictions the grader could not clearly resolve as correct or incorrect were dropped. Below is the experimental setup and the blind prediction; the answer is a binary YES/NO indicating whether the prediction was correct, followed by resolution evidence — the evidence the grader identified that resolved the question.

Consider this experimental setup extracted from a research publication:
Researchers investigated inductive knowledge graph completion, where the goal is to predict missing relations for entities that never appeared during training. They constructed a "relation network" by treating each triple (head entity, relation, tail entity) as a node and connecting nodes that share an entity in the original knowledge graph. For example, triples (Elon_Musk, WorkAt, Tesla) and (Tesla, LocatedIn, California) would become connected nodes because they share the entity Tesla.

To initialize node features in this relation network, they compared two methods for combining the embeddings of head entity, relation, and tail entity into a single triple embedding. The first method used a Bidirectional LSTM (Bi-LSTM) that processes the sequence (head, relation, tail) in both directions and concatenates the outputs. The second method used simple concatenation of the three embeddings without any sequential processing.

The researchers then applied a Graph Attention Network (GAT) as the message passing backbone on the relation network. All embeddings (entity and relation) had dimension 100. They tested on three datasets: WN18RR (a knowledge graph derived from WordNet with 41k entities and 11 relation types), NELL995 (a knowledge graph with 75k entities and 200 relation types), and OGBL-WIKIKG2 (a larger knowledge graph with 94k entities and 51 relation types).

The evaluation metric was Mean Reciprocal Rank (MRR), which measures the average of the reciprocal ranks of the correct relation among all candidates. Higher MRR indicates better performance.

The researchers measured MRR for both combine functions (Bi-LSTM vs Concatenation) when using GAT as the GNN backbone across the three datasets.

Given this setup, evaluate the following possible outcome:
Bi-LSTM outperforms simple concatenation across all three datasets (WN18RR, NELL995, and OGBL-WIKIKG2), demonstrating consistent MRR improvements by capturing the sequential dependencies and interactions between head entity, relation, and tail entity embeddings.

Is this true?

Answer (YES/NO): YES